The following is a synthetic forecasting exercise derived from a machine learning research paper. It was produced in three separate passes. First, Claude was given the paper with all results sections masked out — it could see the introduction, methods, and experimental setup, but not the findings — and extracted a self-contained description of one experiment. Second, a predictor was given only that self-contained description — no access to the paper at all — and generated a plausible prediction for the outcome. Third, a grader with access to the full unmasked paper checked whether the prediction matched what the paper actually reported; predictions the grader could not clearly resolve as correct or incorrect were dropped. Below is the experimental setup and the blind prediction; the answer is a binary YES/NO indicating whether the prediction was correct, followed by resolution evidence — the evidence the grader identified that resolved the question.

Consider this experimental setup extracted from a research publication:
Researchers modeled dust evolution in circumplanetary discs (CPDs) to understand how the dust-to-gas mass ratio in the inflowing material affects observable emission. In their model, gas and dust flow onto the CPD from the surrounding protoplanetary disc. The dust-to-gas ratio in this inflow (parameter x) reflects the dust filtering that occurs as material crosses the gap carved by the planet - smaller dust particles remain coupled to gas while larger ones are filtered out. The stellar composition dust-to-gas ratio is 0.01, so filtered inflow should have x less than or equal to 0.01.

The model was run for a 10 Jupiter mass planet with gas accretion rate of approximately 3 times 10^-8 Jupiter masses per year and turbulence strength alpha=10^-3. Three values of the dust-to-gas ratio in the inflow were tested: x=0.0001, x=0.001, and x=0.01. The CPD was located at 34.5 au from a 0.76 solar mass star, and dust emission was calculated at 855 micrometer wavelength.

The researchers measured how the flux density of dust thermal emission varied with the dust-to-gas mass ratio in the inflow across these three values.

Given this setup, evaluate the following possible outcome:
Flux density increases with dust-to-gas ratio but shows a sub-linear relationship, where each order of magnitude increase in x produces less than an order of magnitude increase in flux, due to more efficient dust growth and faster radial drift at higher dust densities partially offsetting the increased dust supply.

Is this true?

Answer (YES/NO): YES